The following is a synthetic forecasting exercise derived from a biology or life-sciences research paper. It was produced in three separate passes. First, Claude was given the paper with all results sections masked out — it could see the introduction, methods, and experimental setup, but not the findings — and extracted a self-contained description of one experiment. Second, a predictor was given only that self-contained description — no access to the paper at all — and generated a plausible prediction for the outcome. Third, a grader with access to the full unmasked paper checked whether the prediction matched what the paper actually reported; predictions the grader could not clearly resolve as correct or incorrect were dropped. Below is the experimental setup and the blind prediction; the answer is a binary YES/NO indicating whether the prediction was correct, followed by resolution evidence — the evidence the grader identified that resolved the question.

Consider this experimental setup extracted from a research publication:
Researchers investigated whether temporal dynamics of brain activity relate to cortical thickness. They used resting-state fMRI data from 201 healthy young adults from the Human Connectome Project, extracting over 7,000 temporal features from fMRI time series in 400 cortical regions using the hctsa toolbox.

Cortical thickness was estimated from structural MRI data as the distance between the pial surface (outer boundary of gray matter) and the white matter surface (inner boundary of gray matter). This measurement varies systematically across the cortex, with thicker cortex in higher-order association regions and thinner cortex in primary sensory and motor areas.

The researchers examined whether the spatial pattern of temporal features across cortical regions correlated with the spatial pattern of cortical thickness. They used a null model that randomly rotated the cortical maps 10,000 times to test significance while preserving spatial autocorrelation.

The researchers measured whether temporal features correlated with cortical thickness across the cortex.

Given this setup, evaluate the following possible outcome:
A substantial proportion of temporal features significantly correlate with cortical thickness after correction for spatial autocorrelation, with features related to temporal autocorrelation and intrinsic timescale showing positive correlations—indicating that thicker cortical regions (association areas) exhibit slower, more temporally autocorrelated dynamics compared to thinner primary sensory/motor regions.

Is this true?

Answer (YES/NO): NO